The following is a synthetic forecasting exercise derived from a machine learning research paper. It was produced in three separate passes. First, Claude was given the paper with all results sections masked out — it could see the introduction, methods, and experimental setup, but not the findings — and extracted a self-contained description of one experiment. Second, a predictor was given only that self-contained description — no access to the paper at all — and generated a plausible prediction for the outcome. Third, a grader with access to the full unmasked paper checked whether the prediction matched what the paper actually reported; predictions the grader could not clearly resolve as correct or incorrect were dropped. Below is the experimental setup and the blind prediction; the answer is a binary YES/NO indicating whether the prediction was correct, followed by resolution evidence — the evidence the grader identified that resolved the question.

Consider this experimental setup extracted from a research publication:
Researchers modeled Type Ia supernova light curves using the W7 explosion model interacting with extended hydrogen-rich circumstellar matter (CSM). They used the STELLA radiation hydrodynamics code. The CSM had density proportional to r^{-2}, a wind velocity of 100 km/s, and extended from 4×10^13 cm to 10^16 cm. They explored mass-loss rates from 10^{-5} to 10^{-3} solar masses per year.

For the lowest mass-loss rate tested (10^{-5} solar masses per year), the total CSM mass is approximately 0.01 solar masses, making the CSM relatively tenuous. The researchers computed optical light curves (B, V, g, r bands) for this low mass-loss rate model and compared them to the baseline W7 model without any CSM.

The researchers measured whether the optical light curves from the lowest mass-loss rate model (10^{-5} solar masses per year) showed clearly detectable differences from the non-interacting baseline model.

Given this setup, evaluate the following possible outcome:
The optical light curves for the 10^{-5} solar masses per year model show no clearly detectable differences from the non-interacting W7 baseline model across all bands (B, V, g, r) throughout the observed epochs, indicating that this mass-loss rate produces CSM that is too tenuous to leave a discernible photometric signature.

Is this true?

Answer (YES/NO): YES